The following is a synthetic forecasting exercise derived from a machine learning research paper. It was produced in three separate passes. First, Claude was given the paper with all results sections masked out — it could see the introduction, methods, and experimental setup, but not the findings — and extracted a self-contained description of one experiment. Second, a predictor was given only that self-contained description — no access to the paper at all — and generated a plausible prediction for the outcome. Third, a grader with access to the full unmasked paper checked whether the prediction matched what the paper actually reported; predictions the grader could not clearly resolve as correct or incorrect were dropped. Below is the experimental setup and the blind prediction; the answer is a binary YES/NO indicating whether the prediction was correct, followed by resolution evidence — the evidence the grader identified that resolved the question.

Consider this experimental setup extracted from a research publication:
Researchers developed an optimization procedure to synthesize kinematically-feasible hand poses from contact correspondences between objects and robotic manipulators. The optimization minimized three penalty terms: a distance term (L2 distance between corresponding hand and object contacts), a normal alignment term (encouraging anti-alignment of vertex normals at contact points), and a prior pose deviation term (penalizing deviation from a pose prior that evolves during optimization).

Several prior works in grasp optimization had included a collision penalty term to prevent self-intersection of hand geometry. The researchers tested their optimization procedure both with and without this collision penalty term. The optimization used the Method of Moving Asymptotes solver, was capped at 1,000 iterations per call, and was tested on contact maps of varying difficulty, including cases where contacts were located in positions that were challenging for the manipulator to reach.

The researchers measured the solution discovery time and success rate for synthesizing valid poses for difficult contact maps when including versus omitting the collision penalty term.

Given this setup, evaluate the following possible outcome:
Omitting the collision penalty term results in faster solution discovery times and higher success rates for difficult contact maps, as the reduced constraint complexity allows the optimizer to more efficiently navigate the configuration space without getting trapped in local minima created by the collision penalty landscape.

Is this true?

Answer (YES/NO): YES